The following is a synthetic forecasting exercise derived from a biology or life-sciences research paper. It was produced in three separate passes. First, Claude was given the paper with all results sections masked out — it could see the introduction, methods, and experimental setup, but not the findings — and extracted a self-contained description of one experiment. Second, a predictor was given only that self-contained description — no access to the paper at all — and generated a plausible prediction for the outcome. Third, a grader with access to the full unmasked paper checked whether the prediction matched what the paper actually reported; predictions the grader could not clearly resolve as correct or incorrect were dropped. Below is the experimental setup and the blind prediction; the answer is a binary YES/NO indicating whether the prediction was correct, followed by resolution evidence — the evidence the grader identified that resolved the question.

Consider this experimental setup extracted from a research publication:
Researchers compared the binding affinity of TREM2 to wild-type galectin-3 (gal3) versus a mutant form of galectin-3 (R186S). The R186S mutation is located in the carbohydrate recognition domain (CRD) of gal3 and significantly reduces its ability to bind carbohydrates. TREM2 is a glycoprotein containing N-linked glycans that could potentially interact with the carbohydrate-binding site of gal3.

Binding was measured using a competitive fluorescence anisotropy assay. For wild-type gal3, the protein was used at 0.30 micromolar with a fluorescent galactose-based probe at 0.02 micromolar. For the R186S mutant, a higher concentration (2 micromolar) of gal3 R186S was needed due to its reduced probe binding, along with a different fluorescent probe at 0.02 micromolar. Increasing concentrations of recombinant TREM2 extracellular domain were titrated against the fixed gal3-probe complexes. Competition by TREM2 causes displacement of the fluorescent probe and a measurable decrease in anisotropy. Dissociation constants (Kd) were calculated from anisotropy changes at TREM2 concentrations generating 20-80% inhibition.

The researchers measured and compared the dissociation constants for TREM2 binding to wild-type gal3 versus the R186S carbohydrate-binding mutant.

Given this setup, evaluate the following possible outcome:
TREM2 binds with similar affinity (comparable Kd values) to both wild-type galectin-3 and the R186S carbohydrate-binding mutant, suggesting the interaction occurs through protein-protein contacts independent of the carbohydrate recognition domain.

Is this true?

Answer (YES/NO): NO